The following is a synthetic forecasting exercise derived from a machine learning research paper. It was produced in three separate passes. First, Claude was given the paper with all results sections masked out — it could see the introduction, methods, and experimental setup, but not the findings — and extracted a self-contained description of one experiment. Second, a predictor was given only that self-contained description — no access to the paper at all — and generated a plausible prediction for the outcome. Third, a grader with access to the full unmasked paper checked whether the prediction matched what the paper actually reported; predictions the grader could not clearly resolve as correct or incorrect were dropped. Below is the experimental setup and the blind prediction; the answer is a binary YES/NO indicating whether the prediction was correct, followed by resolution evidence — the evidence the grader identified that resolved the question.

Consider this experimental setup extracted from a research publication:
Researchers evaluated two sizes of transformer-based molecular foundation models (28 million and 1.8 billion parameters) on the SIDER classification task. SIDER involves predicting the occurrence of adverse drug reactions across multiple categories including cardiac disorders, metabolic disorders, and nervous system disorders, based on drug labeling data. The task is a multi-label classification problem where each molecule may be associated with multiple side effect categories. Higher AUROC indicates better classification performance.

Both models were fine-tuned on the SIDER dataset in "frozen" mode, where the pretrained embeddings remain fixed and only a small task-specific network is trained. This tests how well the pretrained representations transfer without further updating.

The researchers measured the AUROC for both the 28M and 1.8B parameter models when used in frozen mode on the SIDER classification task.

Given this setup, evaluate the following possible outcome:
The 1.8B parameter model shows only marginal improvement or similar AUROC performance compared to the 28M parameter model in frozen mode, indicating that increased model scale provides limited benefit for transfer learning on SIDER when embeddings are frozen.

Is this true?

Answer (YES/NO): NO